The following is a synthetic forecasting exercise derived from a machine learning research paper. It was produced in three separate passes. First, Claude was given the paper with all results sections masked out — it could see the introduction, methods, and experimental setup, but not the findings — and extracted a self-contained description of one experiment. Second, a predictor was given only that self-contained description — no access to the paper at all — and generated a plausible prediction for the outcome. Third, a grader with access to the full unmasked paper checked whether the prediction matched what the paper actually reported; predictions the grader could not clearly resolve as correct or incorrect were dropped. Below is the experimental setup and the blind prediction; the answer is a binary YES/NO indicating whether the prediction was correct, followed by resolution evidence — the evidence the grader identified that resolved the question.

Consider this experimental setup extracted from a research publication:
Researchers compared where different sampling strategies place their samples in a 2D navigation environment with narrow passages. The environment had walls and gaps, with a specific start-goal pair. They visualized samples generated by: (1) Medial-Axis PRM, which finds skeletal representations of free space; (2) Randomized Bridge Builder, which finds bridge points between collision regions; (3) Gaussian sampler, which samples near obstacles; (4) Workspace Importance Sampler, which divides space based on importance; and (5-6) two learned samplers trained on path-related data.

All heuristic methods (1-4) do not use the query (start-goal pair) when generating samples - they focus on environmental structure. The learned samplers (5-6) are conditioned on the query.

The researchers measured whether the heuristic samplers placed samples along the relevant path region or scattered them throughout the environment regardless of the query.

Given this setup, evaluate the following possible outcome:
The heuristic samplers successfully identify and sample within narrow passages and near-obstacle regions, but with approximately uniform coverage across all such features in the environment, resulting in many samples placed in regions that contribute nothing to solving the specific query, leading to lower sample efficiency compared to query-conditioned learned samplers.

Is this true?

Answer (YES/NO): NO